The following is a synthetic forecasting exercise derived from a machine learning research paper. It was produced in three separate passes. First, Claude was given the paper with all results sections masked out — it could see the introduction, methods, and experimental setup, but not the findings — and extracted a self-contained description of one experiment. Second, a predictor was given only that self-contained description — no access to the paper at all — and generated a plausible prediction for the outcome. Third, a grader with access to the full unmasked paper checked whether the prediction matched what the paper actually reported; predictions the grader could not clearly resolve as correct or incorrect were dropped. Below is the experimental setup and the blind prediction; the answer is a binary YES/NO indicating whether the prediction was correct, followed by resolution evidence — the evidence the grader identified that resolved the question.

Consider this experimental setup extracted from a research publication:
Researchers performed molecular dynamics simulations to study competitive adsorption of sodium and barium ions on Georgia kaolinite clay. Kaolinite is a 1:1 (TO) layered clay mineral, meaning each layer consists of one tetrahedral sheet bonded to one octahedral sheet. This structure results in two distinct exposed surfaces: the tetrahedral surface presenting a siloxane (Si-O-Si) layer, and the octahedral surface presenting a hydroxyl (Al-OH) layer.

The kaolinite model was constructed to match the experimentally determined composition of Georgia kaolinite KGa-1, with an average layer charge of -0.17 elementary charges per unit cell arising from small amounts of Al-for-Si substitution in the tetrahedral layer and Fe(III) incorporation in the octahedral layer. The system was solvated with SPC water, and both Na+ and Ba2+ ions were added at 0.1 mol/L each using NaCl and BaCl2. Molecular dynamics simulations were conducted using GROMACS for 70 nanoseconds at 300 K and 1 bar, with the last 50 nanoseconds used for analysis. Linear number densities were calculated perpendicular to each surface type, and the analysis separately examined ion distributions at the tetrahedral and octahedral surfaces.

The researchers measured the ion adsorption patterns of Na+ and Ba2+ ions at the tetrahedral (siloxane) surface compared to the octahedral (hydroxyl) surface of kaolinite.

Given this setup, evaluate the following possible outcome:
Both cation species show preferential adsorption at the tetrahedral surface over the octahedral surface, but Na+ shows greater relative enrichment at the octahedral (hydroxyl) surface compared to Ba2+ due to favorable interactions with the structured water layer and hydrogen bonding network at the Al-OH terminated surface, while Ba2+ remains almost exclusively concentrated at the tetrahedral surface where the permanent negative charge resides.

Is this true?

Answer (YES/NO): YES